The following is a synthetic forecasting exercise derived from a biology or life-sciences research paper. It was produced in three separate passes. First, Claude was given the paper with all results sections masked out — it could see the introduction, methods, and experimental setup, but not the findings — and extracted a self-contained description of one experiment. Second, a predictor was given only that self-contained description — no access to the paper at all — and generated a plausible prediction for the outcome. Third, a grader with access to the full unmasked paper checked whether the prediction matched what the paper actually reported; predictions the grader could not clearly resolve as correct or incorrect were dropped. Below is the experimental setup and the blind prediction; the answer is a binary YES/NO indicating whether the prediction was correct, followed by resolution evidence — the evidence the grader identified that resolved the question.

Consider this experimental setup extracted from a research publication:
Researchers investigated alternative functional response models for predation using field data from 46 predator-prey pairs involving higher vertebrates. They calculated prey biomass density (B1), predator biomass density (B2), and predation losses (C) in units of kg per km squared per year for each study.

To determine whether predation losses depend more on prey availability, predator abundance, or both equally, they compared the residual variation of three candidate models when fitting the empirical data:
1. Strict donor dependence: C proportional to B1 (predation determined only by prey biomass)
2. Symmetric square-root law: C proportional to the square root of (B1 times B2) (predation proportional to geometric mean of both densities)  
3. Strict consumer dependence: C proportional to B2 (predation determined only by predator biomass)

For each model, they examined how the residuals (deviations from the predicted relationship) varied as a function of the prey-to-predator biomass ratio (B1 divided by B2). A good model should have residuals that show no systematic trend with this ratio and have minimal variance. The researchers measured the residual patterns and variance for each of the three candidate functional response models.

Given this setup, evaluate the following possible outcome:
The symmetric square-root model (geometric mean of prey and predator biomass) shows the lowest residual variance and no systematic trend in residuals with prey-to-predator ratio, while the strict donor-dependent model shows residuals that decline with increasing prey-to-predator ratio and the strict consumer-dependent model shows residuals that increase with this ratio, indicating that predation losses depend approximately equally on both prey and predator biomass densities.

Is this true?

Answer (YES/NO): NO